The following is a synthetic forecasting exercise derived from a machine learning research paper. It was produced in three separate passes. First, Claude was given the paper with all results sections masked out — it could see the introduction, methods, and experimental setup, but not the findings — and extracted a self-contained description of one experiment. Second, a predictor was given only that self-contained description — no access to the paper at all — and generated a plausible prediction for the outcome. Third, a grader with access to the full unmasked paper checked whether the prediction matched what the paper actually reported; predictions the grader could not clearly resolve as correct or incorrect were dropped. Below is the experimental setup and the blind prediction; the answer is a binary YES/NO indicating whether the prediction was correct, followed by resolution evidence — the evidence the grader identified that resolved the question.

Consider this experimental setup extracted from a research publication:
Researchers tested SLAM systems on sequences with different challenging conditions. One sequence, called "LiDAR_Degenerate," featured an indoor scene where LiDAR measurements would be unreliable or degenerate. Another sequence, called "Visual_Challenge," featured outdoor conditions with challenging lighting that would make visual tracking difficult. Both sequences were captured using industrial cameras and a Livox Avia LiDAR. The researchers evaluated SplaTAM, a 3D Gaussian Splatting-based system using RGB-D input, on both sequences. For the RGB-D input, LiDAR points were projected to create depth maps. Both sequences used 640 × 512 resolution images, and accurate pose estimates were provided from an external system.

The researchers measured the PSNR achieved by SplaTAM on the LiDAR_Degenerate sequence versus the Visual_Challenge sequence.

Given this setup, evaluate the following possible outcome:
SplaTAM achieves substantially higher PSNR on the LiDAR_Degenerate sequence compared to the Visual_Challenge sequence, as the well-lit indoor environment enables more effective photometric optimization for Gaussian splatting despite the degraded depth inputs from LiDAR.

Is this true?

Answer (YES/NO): YES